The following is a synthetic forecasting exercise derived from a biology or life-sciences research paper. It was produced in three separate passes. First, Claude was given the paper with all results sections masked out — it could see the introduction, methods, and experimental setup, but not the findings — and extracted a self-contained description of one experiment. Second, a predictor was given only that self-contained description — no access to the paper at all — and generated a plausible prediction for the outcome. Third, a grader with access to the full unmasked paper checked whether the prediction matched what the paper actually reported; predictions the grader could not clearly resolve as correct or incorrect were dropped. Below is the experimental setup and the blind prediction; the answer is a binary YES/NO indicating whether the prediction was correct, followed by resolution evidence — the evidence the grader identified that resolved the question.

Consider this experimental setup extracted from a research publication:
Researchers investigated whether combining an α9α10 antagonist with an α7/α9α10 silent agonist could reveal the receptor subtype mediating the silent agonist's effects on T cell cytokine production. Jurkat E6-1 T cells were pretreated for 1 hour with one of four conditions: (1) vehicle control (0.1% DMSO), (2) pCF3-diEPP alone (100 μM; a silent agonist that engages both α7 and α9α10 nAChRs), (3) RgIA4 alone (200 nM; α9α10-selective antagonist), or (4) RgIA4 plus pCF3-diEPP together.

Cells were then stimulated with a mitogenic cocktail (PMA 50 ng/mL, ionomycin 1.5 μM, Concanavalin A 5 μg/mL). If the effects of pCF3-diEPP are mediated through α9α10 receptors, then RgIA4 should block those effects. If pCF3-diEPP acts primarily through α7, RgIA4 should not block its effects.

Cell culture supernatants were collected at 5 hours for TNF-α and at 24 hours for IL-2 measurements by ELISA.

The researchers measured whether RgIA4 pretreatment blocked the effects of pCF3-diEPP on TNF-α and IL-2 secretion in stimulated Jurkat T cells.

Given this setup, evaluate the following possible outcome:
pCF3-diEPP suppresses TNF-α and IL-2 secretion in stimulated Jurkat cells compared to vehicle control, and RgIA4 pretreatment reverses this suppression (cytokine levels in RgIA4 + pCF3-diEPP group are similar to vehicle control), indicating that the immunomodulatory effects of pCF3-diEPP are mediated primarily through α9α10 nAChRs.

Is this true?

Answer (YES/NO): NO